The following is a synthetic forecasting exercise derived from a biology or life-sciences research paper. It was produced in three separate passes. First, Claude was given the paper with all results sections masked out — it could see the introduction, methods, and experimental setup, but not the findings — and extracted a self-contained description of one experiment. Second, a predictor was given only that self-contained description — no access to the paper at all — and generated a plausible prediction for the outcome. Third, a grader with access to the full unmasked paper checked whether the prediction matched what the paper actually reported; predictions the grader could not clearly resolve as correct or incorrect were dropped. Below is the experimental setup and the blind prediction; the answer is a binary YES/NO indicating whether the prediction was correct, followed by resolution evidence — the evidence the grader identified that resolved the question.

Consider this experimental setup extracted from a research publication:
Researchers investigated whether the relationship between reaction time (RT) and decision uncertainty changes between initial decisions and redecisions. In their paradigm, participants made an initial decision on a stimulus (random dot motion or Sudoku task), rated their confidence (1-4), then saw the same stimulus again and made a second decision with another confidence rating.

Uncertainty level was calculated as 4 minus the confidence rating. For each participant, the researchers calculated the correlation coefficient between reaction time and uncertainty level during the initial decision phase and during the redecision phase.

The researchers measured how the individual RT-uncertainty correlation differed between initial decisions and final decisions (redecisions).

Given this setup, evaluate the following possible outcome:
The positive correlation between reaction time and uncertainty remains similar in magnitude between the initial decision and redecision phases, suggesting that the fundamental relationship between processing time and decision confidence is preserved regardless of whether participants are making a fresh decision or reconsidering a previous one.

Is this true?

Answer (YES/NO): YES